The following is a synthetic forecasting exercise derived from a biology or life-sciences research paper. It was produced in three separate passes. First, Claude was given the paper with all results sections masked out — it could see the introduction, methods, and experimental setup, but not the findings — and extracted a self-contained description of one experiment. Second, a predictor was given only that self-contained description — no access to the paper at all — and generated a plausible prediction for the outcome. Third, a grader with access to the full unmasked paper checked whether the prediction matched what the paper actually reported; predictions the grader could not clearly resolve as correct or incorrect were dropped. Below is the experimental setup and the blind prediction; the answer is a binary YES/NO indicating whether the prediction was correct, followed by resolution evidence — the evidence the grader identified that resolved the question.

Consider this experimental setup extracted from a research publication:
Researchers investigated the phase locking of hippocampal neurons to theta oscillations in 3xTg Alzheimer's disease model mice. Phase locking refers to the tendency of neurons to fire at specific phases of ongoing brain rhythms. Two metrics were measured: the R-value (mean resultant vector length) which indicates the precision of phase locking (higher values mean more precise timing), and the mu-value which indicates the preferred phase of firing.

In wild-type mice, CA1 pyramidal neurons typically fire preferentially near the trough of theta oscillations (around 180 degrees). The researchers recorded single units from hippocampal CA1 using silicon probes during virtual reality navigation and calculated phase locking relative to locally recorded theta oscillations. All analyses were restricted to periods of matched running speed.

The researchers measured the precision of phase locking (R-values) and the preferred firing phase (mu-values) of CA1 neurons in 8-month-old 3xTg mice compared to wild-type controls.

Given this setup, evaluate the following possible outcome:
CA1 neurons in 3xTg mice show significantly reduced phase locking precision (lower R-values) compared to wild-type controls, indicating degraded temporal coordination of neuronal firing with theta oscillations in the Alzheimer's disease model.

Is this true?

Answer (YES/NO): YES